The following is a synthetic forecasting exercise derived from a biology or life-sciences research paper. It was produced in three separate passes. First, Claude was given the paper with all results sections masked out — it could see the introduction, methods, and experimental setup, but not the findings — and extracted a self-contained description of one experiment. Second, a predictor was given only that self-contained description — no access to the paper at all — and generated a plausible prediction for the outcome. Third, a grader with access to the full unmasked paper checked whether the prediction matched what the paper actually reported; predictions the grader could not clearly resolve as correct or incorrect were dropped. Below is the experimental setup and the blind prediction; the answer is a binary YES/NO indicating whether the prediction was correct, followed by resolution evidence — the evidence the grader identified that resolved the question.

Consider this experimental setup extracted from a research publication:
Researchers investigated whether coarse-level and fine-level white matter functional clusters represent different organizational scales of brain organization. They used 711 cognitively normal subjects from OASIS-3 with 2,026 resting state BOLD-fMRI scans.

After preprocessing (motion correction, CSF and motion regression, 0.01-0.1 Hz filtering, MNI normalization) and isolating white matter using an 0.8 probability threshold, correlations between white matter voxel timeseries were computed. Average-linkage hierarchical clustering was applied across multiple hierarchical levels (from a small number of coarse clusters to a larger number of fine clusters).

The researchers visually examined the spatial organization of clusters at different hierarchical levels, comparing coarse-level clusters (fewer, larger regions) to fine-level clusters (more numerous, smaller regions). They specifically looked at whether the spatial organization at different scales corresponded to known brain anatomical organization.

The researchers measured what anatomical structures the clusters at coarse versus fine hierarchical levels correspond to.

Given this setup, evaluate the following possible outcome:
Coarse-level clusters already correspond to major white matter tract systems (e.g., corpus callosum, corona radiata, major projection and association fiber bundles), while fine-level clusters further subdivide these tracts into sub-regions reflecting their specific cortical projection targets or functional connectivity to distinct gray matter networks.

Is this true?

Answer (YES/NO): NO